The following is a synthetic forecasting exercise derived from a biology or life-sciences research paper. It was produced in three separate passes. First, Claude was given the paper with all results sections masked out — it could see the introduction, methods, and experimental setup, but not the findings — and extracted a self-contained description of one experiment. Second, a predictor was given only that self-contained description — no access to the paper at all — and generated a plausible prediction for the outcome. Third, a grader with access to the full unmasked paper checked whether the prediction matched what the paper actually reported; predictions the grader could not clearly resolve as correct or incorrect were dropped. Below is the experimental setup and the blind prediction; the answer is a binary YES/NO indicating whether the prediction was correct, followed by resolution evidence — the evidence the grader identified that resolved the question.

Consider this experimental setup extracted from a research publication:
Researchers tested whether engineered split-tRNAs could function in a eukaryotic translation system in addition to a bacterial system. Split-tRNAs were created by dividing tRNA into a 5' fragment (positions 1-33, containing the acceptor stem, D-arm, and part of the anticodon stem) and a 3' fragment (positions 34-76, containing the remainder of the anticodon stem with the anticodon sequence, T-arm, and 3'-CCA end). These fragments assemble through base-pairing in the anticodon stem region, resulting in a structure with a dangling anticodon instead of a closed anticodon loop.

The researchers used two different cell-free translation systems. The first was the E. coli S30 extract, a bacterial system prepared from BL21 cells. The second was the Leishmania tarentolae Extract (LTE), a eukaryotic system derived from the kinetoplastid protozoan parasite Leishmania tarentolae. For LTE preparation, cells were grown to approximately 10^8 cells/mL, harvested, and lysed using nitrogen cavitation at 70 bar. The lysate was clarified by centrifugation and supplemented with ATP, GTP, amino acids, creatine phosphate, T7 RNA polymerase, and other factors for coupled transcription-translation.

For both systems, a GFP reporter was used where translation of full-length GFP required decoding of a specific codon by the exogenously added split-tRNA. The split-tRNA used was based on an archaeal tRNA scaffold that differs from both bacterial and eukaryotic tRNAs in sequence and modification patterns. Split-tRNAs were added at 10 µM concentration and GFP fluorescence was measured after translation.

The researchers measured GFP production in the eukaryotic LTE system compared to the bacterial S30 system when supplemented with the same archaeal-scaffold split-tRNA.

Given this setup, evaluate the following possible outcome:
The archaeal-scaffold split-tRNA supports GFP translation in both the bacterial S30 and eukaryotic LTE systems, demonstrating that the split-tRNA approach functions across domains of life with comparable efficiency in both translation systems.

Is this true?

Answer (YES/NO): NO